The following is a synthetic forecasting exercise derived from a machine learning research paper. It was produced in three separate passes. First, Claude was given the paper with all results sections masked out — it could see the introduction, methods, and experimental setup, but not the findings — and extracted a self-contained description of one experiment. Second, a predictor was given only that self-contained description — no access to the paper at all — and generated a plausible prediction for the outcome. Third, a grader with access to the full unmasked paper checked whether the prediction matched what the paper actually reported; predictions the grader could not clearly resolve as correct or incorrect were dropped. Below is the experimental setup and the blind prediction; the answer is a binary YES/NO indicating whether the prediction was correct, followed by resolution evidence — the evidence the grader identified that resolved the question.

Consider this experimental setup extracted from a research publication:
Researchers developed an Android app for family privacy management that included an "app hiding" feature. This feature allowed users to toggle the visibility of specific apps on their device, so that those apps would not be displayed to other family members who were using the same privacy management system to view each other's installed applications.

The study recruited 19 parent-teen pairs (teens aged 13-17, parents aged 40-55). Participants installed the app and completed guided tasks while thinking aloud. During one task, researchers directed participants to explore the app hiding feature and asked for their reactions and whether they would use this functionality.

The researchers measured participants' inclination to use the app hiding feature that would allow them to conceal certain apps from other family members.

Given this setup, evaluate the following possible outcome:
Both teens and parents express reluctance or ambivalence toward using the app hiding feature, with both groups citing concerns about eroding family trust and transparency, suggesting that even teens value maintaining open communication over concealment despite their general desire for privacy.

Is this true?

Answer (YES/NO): YES